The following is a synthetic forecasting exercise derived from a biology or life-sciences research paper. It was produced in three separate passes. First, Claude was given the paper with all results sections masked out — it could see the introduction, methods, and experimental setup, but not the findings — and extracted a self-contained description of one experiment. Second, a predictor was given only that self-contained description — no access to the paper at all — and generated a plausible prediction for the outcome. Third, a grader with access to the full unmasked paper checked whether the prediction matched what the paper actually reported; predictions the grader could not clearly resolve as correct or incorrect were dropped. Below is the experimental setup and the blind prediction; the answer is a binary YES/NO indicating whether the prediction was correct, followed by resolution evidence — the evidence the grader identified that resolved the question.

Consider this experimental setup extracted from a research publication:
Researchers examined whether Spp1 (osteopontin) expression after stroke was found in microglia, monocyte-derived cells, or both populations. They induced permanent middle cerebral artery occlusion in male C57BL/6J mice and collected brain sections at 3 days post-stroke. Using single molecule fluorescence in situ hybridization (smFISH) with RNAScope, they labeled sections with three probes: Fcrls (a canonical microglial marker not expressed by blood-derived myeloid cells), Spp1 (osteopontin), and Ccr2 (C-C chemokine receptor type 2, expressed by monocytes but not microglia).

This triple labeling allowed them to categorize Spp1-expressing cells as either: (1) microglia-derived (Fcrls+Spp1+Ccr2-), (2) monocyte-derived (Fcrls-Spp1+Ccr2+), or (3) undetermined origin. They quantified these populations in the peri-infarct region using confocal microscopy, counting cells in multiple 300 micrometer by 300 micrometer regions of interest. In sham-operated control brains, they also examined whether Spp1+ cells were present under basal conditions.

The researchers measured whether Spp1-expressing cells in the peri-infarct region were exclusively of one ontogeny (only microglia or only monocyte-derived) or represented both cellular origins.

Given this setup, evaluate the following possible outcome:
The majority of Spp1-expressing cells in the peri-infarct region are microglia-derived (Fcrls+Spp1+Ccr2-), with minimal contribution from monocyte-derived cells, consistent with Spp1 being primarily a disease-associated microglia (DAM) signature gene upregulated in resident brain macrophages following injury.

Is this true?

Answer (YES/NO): NO